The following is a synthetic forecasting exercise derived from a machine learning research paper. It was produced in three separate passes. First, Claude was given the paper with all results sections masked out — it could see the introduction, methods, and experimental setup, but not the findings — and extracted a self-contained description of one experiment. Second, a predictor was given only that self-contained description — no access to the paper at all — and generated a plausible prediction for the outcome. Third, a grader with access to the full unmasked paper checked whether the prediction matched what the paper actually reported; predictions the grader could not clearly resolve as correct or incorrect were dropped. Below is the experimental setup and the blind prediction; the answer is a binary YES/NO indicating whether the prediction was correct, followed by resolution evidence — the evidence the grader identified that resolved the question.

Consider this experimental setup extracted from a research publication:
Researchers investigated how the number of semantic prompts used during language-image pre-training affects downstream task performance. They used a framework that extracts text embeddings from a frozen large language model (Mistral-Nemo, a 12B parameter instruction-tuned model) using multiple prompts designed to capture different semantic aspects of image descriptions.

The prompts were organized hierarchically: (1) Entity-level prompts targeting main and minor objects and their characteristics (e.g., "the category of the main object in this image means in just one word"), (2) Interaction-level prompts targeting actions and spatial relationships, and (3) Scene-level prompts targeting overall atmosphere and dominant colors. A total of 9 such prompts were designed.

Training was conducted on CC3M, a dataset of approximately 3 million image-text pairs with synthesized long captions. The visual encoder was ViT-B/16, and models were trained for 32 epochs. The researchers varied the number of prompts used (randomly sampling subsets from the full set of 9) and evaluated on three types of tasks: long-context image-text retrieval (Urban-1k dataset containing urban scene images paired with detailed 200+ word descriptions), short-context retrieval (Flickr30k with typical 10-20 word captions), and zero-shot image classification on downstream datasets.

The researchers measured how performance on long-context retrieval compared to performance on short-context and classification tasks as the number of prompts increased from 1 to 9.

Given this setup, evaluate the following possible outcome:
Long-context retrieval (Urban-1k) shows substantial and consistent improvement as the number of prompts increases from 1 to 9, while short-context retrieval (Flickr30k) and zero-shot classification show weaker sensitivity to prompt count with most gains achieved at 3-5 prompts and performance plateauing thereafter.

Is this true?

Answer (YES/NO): NO